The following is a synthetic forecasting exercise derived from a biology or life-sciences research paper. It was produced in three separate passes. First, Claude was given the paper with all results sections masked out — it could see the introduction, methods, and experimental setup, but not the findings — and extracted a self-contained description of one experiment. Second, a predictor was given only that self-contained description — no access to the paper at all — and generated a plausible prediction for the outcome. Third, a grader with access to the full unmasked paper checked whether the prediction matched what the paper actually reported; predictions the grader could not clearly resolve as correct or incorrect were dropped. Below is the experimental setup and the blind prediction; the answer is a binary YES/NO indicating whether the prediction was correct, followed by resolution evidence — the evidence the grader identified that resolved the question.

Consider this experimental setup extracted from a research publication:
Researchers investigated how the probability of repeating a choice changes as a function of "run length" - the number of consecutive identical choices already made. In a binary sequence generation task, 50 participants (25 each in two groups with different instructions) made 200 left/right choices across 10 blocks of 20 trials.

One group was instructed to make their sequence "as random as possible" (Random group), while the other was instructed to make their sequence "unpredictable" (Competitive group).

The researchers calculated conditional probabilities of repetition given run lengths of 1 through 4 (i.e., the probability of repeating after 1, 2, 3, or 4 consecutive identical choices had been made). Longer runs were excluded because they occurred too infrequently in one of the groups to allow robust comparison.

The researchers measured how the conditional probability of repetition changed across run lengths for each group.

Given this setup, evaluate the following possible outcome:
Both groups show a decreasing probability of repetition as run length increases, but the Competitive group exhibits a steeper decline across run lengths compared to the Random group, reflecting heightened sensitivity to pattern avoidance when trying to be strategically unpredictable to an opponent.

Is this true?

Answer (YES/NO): NO